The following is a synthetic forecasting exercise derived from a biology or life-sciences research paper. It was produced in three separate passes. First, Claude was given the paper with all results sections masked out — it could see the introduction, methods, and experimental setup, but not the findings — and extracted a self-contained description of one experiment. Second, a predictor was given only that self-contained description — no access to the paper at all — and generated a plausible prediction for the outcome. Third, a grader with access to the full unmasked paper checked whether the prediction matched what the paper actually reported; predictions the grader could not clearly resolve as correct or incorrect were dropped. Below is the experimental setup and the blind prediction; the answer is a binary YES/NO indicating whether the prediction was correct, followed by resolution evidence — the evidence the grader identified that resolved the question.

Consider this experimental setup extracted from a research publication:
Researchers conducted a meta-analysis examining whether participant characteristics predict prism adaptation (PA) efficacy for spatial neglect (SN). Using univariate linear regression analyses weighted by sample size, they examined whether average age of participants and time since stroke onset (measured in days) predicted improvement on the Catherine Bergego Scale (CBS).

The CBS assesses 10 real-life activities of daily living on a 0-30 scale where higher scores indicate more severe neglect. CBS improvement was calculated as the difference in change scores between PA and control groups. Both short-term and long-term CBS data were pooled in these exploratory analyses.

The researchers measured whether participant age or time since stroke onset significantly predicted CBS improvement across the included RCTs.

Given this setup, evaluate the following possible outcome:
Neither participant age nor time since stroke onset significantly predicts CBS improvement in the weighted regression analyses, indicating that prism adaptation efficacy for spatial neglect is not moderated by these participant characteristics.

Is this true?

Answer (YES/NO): YES